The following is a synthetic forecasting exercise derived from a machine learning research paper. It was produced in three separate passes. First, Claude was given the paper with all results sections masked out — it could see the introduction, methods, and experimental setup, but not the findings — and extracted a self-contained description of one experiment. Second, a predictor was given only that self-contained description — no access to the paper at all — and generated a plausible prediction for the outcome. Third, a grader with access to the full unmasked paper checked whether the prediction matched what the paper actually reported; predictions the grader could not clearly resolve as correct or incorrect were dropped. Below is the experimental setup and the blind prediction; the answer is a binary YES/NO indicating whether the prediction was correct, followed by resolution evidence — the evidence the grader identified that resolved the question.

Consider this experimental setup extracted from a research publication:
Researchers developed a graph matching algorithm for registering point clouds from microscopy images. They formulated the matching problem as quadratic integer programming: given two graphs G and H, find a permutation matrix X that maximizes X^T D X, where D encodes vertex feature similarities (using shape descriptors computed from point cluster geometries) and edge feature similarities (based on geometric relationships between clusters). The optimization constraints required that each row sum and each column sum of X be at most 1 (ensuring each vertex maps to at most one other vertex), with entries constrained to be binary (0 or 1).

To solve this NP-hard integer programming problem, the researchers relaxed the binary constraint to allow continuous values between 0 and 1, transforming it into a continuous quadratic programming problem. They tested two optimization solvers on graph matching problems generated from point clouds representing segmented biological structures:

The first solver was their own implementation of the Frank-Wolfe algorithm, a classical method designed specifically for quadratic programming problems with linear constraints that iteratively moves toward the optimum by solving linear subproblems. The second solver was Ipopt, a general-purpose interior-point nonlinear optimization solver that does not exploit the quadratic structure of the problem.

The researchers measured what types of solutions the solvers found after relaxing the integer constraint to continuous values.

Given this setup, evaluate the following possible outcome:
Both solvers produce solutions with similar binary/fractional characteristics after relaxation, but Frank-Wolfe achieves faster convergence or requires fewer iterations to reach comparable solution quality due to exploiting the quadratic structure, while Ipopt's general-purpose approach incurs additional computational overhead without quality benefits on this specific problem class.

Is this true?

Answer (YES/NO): NO